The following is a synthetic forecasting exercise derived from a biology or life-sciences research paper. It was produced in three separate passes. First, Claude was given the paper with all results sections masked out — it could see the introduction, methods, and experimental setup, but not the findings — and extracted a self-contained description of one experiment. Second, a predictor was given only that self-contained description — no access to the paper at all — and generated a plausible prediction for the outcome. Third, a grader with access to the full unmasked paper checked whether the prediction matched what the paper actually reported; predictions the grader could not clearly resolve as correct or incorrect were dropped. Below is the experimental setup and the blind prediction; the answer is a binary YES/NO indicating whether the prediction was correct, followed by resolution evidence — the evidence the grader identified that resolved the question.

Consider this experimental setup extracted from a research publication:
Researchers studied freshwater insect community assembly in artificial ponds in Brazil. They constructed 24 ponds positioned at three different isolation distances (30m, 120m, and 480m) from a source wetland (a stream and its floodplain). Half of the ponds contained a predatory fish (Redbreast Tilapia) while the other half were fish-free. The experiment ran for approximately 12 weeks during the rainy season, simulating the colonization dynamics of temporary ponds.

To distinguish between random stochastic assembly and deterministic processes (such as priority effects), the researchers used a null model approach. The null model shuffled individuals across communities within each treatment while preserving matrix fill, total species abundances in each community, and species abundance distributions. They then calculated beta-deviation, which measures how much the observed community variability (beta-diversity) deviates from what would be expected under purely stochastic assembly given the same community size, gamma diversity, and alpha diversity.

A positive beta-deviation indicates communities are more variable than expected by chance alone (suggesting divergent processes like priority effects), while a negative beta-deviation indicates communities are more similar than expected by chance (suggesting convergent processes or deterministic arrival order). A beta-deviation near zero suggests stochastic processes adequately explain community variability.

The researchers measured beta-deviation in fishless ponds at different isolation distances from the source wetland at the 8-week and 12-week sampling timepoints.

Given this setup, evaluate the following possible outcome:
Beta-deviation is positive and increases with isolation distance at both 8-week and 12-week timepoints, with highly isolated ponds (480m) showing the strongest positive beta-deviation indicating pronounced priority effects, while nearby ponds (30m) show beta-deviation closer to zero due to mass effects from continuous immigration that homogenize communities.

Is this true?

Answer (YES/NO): NO